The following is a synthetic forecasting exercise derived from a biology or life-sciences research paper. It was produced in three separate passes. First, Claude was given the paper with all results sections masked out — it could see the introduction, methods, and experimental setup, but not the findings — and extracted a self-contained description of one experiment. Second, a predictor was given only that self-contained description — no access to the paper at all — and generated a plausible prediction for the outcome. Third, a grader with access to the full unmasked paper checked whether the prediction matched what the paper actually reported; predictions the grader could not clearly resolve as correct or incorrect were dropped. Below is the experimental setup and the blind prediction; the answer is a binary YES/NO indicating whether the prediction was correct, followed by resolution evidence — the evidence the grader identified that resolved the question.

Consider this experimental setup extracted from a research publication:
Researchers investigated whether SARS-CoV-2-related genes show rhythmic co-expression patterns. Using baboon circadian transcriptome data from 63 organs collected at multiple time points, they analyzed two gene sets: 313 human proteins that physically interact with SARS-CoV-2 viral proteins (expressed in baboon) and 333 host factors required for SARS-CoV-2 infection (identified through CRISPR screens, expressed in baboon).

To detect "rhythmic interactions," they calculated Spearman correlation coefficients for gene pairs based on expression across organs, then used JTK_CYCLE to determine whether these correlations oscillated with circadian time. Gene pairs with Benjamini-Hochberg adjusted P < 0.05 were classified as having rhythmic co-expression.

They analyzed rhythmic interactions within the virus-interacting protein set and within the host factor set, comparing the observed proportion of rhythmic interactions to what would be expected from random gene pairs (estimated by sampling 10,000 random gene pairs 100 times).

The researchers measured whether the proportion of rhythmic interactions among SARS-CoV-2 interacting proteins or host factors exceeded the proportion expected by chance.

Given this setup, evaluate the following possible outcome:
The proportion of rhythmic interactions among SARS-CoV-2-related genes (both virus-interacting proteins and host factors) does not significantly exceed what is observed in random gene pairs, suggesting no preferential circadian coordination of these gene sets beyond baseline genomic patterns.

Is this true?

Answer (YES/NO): NO